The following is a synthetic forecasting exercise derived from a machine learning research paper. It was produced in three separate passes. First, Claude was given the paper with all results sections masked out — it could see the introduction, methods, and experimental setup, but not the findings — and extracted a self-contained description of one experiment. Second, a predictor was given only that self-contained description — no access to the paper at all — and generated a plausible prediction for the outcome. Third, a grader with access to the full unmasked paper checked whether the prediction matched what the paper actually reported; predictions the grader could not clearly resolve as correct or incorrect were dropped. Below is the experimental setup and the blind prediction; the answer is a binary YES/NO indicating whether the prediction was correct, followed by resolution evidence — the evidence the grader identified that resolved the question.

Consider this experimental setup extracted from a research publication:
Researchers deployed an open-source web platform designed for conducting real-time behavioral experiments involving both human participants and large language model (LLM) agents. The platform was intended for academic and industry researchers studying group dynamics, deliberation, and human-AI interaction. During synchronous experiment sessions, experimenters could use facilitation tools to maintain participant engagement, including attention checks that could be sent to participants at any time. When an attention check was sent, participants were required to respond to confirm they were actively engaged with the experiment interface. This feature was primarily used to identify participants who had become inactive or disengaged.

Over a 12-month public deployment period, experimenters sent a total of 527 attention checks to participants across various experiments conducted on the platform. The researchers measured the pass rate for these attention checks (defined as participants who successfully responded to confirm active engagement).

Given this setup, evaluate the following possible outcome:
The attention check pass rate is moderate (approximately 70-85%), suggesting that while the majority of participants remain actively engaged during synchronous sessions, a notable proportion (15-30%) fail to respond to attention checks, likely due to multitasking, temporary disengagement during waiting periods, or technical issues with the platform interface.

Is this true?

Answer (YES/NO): YES